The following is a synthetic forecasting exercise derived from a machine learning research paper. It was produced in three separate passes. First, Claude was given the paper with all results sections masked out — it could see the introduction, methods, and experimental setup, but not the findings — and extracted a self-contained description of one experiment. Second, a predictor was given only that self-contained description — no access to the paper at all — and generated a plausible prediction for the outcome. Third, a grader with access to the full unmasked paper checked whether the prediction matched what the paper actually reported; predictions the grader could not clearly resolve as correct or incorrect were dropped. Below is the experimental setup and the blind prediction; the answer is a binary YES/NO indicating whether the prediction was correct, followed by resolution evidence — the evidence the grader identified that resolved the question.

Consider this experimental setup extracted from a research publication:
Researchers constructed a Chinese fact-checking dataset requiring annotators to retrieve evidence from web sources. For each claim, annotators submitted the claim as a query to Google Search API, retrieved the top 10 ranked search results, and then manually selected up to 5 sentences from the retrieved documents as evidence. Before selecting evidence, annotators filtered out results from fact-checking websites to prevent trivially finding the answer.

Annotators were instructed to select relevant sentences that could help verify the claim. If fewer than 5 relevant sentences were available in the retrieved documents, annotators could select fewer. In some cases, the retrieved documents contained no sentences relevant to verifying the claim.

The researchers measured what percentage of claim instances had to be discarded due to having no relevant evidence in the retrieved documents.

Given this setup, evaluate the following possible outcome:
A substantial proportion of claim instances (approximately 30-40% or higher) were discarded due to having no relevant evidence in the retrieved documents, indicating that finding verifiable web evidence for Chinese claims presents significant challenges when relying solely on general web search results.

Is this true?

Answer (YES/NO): NO